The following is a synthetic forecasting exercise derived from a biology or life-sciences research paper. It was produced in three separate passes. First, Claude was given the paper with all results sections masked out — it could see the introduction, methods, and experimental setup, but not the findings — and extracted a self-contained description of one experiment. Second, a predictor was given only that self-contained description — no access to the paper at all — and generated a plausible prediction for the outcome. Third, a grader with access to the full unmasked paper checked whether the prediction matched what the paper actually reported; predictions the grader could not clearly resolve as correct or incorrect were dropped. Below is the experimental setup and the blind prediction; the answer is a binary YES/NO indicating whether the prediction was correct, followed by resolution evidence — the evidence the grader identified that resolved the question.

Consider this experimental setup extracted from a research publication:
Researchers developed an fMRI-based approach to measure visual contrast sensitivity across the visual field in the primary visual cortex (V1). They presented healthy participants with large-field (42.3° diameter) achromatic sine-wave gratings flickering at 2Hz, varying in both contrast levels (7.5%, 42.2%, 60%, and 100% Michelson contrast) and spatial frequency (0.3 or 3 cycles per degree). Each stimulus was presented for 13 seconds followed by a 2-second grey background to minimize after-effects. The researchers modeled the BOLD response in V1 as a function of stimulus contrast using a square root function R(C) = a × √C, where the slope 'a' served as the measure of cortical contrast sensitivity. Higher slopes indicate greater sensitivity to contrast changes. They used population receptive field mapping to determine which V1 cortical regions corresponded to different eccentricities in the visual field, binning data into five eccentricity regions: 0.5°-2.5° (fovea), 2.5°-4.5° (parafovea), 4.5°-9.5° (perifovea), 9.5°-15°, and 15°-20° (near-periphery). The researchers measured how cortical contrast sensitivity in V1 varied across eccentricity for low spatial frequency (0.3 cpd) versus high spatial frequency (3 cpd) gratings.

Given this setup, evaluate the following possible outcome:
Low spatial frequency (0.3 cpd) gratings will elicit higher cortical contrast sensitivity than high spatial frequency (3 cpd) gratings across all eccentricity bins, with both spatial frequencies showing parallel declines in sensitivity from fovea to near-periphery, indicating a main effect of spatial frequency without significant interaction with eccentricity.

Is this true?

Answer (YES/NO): NO